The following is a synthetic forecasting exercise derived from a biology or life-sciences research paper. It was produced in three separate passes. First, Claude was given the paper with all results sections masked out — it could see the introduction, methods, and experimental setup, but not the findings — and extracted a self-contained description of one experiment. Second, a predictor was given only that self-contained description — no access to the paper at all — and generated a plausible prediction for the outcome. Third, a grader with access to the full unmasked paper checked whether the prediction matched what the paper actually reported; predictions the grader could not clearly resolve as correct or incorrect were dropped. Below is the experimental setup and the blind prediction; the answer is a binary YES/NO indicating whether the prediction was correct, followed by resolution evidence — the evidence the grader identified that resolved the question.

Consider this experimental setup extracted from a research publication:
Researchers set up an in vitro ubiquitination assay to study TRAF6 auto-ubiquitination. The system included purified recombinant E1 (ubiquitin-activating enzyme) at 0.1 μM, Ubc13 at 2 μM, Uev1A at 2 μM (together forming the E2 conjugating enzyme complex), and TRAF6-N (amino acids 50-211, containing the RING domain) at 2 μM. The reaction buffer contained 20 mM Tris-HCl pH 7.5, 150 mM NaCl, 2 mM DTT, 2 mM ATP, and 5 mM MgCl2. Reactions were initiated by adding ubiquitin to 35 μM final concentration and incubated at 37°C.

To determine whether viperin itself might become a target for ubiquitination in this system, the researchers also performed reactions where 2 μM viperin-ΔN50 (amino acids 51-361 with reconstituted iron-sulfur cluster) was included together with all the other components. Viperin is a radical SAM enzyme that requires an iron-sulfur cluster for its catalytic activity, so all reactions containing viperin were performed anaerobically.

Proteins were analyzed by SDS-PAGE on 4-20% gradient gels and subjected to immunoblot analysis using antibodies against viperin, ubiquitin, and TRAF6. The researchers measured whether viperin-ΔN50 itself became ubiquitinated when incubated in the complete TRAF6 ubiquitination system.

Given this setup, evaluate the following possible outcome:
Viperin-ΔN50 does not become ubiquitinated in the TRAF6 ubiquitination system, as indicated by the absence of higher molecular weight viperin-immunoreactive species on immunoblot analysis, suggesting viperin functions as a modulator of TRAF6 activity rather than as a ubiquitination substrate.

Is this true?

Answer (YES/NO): YES